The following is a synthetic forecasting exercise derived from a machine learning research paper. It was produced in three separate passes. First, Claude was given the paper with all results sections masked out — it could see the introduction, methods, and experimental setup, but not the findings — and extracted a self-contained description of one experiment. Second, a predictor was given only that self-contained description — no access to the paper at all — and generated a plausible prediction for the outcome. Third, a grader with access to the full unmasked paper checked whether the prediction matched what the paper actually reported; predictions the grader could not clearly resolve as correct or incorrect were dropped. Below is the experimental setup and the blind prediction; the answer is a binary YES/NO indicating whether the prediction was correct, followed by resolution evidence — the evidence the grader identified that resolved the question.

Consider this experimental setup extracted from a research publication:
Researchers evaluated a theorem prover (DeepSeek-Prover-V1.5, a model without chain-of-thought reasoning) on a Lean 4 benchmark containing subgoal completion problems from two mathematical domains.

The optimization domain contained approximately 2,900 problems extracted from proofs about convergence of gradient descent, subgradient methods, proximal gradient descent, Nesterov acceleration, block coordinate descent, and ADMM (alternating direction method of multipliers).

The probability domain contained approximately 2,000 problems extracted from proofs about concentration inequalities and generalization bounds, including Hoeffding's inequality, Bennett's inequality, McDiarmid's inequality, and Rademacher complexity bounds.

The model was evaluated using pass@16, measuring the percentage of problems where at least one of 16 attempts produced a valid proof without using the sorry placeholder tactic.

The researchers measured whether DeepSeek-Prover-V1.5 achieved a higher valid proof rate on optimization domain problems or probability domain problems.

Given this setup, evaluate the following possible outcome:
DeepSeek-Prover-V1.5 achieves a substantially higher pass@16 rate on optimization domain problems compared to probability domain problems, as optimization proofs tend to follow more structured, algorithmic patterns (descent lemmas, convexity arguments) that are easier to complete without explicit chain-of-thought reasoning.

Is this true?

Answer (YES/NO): NO